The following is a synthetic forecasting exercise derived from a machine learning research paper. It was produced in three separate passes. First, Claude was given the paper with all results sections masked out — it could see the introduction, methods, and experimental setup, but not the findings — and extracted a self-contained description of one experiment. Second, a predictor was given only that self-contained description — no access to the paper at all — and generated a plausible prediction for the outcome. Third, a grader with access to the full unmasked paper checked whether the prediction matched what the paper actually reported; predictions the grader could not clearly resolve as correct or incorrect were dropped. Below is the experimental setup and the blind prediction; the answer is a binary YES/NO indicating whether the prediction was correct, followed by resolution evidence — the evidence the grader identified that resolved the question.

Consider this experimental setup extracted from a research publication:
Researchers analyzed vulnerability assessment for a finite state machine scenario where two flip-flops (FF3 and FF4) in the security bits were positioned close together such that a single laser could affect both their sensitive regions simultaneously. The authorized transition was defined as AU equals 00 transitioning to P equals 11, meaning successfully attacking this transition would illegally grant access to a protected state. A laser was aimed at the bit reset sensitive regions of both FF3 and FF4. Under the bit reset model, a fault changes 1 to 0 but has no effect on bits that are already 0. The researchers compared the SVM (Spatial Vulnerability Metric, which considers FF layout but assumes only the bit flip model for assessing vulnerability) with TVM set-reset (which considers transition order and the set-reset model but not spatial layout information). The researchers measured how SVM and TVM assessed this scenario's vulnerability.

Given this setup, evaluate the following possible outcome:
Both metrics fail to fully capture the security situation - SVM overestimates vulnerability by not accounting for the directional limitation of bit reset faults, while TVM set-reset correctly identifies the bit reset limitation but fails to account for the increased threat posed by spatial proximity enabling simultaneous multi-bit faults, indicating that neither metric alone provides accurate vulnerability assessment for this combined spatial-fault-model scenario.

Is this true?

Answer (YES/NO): NO